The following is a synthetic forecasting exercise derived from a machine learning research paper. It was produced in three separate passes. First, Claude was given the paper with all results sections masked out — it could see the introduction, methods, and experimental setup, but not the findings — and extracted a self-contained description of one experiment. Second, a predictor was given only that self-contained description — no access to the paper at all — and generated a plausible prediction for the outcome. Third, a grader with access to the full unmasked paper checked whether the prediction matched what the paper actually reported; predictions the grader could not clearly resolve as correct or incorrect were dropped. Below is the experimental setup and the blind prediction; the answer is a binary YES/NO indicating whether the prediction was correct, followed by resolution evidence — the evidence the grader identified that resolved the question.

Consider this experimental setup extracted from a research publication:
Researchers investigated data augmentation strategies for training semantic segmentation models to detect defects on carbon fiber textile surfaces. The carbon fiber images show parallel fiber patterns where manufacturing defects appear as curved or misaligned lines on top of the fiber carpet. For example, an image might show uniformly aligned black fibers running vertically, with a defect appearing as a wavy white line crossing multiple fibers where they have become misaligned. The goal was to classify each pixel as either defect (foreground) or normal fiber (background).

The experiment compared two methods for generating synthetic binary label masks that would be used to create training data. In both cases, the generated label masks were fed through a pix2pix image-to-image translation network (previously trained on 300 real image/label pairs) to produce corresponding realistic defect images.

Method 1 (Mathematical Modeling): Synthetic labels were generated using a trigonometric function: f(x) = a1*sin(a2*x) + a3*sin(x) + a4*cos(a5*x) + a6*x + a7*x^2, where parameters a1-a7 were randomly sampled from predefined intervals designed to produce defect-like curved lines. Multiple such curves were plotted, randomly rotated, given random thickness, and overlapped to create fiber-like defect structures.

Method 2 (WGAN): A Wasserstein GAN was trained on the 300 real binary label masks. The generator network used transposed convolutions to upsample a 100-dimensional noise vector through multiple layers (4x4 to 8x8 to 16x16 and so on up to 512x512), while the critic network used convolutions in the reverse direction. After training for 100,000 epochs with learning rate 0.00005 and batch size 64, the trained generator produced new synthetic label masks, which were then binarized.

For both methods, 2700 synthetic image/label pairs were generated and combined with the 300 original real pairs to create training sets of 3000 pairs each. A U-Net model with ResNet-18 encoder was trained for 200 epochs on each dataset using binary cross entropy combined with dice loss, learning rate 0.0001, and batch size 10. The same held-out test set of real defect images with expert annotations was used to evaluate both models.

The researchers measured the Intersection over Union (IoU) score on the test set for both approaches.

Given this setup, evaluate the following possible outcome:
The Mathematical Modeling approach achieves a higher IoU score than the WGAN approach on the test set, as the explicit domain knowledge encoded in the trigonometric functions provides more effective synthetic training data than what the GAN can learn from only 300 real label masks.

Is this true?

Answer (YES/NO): YES